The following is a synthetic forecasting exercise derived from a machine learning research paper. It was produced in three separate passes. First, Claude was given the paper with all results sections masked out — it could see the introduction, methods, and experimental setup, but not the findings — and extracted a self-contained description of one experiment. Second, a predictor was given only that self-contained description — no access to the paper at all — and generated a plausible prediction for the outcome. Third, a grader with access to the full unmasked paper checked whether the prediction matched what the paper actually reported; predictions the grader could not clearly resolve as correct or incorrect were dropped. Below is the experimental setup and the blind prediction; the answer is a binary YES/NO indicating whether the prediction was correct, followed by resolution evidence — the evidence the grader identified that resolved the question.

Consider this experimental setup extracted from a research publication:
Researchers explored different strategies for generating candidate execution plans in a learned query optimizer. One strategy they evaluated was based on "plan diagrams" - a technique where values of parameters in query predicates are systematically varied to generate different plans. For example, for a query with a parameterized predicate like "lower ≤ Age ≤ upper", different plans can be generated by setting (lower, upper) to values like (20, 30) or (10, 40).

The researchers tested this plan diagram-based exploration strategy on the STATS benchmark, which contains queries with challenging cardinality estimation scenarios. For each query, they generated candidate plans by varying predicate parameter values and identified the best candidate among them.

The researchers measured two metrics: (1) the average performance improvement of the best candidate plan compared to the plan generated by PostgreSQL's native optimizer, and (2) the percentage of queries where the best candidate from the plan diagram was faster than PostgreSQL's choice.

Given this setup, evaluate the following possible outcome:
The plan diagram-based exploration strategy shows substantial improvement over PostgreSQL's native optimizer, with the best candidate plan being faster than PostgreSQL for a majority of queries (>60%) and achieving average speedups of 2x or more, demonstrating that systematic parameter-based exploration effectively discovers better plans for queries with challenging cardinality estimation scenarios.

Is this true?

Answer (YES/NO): NO